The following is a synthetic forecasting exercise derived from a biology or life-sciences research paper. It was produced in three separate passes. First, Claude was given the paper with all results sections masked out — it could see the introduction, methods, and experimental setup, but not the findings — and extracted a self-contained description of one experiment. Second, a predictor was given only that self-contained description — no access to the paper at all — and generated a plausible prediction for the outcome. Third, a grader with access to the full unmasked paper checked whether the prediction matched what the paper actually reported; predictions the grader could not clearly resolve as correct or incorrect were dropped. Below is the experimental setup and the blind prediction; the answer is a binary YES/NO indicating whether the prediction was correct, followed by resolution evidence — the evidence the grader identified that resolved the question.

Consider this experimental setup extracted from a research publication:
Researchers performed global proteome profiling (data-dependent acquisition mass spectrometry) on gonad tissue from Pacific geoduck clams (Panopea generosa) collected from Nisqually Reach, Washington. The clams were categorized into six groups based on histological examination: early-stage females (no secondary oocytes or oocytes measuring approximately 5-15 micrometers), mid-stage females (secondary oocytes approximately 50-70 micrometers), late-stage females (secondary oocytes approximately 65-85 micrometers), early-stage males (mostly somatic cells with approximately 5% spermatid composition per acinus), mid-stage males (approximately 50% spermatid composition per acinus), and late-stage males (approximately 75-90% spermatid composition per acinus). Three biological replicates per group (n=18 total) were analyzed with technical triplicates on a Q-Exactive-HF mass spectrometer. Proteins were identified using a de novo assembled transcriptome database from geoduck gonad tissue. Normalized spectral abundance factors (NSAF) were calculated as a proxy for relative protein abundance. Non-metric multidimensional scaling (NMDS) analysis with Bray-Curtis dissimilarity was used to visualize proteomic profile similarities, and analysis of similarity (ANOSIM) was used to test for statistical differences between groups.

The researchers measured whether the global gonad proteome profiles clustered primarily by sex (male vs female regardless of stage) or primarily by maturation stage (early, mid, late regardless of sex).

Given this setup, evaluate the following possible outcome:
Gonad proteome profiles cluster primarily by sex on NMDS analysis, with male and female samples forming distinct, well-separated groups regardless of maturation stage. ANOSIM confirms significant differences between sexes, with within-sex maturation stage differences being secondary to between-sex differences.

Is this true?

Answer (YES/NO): NO